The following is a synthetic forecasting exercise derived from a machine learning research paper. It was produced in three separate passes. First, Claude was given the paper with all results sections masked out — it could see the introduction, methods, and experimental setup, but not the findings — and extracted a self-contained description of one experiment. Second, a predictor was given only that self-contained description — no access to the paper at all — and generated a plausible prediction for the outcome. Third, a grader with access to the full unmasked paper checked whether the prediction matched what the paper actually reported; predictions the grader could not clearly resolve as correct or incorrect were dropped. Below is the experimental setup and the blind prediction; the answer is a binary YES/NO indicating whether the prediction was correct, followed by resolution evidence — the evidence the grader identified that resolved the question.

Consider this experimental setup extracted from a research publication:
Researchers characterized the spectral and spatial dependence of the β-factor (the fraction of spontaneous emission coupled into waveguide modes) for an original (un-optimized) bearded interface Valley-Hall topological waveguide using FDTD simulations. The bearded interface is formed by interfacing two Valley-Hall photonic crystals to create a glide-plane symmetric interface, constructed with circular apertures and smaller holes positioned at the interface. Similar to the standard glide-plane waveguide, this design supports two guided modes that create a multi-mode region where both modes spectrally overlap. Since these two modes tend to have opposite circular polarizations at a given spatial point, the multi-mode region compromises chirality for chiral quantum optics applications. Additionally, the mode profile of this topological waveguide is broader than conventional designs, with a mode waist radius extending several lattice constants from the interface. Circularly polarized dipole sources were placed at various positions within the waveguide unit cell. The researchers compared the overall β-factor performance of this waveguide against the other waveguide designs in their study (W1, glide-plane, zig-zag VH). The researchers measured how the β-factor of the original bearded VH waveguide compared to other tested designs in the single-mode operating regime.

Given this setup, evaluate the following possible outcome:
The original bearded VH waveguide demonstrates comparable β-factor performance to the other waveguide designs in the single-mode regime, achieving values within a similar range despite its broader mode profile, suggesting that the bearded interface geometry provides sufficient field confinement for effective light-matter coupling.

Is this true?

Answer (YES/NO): NO